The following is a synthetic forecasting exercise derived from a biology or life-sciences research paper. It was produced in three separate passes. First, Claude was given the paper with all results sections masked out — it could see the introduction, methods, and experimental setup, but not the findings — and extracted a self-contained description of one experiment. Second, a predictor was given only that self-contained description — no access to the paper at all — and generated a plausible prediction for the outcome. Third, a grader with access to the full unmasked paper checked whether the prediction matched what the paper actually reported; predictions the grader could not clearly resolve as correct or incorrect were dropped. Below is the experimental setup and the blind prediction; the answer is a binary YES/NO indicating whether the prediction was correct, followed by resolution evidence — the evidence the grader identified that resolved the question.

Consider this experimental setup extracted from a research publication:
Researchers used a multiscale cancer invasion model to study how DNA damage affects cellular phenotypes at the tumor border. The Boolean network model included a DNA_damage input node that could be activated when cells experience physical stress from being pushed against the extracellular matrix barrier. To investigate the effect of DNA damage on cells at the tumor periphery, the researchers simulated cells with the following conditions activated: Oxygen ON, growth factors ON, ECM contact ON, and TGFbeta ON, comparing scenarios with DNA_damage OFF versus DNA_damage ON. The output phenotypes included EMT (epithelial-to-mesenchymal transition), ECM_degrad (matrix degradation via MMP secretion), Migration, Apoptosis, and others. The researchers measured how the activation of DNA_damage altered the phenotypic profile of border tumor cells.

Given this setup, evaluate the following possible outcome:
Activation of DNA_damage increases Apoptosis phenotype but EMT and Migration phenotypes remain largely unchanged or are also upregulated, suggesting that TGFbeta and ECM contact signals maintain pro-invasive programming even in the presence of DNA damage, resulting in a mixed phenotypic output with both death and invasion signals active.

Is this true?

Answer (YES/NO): NO